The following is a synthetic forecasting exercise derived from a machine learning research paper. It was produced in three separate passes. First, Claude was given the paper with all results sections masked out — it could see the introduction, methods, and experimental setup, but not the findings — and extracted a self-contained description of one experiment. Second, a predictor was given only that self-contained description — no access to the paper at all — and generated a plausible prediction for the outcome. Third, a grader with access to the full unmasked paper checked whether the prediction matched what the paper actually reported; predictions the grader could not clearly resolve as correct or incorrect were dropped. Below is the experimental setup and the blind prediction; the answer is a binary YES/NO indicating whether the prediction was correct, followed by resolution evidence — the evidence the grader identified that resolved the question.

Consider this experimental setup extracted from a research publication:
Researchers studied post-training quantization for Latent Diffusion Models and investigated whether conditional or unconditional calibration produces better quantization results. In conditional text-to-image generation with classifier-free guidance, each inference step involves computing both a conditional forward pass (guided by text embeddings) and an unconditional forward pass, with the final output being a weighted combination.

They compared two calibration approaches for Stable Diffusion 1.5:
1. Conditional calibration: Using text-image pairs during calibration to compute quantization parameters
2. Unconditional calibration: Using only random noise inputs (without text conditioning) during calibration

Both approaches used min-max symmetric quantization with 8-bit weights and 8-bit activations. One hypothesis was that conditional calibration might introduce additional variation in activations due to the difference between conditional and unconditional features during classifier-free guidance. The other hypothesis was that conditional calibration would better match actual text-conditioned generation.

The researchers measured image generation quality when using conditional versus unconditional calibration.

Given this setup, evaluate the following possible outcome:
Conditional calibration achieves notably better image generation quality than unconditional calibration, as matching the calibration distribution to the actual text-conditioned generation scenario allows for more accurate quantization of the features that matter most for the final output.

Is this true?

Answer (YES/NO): NO